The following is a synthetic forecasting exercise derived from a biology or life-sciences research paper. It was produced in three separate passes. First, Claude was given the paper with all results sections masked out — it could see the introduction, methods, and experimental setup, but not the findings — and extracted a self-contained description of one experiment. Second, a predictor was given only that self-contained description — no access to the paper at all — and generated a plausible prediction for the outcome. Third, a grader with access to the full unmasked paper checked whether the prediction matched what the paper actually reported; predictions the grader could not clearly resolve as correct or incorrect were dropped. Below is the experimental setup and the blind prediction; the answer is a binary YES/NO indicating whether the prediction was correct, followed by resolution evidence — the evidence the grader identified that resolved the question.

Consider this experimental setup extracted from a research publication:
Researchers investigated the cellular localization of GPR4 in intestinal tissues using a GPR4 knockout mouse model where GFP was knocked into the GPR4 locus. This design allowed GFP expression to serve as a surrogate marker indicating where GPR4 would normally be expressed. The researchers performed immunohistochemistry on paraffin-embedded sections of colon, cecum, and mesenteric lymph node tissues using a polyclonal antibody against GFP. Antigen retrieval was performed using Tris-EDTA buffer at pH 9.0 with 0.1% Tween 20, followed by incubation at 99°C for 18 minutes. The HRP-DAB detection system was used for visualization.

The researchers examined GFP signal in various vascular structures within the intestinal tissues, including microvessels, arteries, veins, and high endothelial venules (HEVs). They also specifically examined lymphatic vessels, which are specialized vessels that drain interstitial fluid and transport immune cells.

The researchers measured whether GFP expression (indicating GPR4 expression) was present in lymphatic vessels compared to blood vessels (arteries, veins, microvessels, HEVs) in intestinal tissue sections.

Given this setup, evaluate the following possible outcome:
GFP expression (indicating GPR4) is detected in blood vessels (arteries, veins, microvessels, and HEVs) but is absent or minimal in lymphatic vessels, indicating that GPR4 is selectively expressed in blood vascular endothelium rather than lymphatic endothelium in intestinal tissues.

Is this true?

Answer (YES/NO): YES